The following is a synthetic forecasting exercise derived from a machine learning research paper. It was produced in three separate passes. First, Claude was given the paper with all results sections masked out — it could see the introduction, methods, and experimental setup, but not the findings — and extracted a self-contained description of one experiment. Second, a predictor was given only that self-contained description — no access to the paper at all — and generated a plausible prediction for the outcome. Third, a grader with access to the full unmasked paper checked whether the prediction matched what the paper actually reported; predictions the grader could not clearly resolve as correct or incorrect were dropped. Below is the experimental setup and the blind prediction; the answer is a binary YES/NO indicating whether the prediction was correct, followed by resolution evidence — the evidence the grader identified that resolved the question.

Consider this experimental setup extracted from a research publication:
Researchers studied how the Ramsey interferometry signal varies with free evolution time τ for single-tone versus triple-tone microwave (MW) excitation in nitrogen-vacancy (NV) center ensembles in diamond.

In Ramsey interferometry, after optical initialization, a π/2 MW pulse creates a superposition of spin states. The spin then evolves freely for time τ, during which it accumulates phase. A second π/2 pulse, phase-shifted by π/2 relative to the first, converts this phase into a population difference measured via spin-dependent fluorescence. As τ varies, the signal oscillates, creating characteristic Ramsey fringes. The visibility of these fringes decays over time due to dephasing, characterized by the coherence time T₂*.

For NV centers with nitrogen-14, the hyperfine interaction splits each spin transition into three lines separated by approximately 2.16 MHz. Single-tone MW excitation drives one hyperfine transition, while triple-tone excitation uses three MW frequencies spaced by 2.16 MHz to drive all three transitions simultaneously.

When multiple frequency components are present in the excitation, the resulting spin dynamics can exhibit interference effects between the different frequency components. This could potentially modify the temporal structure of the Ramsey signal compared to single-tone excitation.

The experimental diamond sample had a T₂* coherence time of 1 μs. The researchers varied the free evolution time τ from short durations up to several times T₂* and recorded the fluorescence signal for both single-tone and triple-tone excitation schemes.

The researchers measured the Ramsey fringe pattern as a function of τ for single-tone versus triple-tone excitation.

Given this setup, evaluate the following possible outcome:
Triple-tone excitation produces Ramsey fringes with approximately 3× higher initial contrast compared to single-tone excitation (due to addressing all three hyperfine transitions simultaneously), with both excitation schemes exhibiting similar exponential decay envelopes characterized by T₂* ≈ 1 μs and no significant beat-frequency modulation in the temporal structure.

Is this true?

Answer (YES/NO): NO